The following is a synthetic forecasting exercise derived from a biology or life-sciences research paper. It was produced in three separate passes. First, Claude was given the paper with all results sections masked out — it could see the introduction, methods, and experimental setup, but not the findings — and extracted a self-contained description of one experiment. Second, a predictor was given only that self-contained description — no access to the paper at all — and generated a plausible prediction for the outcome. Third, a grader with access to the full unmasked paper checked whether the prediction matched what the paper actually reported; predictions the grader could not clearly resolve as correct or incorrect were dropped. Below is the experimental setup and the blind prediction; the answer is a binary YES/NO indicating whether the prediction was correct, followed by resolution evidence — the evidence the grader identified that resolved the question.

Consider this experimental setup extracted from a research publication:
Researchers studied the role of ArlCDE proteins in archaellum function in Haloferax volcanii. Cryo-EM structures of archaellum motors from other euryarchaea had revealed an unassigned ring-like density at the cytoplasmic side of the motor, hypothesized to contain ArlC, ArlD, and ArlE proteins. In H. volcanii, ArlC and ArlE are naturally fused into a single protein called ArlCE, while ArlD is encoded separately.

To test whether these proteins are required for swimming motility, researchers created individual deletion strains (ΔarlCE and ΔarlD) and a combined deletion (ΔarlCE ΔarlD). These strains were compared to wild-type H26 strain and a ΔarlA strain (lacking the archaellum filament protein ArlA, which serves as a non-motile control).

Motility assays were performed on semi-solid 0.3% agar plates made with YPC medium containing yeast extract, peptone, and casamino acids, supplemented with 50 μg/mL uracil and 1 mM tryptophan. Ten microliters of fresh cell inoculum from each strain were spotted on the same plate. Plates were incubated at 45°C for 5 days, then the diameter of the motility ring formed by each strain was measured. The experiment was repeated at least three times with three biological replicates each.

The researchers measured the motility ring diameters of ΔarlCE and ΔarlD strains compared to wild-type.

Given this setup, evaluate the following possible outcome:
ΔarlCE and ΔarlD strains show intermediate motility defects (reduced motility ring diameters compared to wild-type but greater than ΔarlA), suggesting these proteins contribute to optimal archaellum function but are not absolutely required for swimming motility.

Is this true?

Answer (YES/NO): NO